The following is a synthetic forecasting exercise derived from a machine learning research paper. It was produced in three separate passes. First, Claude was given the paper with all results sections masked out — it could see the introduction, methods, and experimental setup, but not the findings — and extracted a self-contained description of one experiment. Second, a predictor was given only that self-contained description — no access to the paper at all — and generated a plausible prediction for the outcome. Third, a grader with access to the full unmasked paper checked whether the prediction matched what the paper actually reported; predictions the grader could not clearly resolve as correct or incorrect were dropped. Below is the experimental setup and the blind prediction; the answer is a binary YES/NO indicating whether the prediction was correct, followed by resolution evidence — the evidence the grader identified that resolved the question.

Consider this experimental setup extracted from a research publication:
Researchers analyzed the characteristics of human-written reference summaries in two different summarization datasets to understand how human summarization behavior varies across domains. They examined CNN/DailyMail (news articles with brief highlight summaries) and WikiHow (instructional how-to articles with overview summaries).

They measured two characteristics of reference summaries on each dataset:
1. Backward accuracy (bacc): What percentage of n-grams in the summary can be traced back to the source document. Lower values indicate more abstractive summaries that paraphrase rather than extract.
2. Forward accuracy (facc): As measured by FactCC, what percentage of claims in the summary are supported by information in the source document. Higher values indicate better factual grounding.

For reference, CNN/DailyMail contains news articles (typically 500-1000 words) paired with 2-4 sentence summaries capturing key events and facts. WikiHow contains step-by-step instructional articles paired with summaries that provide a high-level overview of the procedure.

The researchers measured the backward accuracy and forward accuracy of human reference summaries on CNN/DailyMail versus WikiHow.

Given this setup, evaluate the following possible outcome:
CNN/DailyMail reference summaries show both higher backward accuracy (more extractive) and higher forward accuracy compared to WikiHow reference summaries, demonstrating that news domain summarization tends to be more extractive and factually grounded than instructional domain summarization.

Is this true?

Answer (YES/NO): NO